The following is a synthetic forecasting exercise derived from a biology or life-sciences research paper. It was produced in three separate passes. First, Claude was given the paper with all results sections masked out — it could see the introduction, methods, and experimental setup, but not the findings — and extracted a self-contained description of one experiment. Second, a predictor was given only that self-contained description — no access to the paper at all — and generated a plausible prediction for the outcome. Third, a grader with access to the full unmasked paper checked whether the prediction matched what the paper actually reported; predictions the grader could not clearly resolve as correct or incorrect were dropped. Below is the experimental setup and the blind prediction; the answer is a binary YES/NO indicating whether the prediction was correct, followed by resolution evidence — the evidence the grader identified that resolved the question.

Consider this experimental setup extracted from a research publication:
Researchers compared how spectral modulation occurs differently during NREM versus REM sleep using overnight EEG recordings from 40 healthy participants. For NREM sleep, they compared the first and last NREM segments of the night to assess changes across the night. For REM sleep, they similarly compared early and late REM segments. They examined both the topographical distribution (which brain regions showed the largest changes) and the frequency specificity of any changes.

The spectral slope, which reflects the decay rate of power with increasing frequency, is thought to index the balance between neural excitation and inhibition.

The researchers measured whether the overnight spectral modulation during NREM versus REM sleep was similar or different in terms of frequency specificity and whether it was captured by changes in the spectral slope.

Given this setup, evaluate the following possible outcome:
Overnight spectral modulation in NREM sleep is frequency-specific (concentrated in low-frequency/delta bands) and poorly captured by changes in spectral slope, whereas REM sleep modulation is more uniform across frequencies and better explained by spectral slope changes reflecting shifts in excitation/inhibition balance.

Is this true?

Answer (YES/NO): NO